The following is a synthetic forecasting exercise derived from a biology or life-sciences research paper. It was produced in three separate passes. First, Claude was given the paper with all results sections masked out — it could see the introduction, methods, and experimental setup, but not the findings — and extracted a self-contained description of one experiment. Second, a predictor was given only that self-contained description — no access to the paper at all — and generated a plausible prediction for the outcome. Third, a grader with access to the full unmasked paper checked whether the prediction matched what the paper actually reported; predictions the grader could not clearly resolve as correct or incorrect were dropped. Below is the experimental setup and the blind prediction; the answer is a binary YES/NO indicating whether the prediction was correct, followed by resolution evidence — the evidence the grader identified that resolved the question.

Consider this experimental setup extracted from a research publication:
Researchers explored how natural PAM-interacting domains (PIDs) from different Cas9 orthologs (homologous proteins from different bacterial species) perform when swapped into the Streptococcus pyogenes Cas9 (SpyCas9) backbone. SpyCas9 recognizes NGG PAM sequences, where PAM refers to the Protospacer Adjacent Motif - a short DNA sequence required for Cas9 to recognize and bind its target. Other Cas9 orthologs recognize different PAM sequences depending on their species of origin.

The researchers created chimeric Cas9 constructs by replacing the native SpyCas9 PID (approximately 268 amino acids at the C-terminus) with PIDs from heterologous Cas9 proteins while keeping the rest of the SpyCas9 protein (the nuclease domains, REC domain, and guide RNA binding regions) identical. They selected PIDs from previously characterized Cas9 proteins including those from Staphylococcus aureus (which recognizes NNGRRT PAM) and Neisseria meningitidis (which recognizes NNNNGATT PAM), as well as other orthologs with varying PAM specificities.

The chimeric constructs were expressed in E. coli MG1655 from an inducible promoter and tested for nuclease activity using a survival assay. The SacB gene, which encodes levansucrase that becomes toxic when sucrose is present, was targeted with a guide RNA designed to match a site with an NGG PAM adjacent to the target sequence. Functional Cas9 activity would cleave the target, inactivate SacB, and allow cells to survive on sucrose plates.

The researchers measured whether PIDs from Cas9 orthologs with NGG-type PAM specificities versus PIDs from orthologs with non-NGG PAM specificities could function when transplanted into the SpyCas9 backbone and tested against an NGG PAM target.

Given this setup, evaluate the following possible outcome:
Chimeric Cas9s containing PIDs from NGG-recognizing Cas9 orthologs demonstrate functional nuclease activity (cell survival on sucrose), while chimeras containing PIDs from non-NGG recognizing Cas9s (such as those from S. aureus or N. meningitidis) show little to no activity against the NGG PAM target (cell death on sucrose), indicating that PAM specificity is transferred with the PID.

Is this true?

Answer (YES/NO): NO